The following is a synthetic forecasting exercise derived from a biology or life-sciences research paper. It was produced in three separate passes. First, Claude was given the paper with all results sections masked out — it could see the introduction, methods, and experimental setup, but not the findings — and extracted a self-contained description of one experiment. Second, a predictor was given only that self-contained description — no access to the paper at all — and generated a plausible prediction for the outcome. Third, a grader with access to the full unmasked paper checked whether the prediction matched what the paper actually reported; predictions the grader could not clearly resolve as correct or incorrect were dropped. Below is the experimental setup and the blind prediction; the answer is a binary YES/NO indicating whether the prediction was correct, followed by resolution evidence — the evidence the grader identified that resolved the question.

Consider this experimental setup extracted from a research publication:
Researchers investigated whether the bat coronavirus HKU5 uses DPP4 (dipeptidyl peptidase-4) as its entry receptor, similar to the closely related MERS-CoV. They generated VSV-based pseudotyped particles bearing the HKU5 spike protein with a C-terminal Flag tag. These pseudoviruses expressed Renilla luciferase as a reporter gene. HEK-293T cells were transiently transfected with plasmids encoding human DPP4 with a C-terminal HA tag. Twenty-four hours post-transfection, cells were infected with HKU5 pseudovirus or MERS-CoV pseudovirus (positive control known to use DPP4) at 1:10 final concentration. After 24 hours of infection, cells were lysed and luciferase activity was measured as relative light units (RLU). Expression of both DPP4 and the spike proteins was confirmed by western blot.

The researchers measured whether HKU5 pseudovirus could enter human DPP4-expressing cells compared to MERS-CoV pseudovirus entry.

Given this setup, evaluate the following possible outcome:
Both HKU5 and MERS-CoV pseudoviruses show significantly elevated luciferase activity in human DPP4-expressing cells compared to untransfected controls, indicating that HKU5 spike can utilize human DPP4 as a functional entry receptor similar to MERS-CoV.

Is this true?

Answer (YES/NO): NO